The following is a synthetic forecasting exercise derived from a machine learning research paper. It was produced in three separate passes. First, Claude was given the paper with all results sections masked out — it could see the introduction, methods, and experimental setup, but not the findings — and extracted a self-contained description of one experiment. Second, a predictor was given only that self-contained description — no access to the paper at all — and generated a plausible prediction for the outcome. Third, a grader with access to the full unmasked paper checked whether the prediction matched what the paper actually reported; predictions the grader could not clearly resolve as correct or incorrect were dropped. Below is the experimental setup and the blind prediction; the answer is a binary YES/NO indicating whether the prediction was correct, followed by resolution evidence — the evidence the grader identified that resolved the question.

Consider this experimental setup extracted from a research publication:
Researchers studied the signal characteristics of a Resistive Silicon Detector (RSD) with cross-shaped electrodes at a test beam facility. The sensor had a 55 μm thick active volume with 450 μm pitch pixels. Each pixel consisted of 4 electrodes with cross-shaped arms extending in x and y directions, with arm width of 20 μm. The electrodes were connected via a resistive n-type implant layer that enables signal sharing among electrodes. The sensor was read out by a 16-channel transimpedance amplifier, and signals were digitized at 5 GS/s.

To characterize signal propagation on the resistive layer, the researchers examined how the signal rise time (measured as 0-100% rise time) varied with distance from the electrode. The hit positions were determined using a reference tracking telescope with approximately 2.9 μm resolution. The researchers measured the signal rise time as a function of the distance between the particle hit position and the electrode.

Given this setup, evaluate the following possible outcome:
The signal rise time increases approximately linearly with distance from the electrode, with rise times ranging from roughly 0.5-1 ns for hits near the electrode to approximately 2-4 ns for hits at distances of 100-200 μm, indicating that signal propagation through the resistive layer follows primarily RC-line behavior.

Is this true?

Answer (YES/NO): NO